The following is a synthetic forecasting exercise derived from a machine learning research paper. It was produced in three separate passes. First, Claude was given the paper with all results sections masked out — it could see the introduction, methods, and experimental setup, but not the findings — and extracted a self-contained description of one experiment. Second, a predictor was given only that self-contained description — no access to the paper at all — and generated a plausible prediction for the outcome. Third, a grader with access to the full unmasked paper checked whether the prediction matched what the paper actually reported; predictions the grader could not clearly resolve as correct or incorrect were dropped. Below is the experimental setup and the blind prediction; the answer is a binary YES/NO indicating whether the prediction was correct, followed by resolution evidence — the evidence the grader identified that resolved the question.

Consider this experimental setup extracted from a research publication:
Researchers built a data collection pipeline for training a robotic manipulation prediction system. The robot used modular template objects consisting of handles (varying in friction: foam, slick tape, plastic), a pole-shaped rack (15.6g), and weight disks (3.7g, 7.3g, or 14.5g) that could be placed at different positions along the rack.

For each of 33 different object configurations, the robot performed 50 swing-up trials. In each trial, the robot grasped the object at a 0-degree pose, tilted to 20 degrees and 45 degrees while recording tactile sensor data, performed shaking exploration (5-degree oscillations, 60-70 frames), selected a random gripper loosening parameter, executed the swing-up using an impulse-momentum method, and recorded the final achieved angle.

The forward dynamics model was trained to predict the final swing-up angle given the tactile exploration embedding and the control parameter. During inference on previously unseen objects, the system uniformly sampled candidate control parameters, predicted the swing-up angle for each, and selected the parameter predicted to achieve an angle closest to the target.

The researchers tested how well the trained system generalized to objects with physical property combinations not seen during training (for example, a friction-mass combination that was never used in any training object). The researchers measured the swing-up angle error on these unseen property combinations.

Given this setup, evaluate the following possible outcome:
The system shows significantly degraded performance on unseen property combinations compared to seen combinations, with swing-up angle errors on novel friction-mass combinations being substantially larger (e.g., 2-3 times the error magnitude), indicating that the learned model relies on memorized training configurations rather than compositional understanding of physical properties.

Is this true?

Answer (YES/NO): NO